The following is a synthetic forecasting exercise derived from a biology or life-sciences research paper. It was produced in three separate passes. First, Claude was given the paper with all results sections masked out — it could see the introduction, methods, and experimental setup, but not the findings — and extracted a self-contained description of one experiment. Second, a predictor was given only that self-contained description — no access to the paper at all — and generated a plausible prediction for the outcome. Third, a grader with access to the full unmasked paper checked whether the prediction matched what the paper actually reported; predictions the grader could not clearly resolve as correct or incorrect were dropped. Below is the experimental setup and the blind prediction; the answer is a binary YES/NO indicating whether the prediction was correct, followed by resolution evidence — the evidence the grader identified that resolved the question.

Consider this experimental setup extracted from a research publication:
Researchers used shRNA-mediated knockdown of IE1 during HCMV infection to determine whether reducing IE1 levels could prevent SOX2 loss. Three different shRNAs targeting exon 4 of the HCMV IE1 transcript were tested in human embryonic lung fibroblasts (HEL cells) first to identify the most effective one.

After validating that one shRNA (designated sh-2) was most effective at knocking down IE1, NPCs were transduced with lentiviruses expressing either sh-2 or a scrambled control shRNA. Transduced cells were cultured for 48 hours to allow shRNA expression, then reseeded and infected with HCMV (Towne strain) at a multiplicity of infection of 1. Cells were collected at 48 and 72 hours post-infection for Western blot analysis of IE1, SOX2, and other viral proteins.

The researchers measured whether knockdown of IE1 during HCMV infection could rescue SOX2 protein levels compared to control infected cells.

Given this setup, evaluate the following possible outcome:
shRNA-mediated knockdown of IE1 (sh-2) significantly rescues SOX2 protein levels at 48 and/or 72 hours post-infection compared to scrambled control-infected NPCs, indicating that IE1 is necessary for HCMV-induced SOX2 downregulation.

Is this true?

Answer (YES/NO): YES